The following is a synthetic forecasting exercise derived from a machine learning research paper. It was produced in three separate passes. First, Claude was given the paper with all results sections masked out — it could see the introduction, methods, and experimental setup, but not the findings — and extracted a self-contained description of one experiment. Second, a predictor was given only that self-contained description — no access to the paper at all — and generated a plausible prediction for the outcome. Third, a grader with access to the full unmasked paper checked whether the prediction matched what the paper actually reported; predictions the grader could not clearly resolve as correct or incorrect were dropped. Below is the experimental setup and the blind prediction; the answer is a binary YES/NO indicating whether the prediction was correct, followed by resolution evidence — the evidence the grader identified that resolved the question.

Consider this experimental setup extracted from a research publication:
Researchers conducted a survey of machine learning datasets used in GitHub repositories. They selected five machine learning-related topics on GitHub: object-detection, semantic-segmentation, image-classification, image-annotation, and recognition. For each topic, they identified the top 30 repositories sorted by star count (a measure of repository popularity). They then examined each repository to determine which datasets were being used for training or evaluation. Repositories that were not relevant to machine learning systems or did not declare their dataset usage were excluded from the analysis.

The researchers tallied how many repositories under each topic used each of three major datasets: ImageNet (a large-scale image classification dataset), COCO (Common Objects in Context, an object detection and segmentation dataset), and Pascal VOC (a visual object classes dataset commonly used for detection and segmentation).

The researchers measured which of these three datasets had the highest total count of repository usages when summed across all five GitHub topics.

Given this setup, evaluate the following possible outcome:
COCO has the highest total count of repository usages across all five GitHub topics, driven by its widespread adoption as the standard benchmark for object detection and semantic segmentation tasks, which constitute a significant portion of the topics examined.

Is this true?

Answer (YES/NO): YES